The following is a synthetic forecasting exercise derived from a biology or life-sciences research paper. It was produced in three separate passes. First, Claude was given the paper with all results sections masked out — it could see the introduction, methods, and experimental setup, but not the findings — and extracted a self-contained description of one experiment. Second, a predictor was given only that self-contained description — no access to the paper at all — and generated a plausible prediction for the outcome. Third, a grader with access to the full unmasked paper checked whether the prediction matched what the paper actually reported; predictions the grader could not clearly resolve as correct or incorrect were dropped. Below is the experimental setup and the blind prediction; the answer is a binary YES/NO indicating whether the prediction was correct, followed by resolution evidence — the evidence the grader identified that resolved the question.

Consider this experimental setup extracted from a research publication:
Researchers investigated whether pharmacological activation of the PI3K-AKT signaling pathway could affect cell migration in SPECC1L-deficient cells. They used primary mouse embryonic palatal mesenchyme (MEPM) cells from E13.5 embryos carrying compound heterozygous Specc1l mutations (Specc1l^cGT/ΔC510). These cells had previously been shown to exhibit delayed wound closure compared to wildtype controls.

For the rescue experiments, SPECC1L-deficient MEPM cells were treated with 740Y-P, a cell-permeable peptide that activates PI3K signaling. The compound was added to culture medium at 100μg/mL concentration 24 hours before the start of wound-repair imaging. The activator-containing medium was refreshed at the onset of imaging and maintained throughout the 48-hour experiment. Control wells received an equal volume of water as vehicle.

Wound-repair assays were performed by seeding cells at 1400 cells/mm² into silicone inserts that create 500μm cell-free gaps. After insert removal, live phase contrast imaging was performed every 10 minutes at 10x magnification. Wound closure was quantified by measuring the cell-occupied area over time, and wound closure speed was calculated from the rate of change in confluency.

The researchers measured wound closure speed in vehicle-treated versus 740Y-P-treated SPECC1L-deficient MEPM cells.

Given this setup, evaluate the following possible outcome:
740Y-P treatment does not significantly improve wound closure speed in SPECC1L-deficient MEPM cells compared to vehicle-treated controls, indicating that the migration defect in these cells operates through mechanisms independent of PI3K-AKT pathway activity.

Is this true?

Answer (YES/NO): NO